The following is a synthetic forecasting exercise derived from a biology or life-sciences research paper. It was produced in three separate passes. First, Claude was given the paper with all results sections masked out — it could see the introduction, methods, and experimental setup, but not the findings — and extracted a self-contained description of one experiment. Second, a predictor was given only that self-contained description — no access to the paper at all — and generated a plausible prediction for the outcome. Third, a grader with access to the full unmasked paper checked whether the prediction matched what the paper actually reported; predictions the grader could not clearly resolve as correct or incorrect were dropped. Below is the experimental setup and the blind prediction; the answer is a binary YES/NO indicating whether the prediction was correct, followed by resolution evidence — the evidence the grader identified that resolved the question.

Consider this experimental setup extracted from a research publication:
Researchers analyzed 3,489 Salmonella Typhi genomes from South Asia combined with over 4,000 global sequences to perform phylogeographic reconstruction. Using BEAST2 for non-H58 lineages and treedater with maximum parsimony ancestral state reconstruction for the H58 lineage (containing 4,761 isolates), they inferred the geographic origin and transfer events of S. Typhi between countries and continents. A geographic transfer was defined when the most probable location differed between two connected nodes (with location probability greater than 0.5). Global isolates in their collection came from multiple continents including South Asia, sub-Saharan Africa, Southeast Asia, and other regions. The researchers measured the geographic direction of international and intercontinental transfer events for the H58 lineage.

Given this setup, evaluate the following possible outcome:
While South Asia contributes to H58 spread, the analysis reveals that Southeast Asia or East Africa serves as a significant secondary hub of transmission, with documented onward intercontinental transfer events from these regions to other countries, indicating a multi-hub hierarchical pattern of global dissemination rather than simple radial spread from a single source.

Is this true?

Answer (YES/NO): NO